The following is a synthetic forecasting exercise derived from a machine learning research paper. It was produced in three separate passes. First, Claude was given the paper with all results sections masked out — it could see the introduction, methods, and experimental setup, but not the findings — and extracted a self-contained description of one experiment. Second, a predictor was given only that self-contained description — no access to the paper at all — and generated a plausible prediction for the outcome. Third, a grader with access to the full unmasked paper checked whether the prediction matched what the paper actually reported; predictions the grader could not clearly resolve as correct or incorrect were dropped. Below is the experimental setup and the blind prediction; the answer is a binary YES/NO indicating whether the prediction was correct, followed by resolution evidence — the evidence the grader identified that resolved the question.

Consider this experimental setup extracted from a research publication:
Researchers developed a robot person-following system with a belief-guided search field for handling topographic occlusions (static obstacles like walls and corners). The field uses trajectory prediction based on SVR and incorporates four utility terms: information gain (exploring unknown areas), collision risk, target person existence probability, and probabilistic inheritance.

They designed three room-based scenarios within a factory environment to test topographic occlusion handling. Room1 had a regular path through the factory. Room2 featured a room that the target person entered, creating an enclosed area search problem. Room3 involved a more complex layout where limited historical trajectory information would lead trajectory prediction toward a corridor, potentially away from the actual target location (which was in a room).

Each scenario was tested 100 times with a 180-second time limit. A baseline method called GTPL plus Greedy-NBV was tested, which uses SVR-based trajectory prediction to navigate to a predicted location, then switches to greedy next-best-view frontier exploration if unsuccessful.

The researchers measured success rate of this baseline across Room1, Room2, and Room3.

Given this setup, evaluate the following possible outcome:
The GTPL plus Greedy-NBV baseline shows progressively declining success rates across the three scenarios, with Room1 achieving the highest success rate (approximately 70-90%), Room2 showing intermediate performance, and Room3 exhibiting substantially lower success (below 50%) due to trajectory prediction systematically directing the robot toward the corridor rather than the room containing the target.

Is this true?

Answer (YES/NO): NO